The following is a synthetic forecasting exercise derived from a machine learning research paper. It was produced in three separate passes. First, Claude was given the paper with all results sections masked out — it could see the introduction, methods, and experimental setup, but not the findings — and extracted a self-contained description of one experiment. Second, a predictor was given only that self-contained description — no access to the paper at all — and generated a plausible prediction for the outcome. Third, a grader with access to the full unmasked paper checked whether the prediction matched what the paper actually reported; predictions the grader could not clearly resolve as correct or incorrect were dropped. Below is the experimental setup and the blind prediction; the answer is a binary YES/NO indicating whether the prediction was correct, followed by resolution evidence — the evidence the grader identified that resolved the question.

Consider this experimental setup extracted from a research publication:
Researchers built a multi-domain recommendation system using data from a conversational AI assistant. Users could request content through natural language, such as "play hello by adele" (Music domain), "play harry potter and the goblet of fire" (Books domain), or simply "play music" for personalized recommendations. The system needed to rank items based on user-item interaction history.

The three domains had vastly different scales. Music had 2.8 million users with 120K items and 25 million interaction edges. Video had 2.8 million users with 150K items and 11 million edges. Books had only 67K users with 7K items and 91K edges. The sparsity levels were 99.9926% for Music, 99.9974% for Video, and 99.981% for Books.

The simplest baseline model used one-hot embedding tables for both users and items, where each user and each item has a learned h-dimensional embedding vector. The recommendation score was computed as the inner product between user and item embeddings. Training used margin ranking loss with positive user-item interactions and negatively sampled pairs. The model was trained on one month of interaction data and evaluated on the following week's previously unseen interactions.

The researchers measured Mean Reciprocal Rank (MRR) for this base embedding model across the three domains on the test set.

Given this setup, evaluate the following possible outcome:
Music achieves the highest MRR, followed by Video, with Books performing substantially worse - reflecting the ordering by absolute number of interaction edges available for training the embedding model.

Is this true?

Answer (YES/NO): NO